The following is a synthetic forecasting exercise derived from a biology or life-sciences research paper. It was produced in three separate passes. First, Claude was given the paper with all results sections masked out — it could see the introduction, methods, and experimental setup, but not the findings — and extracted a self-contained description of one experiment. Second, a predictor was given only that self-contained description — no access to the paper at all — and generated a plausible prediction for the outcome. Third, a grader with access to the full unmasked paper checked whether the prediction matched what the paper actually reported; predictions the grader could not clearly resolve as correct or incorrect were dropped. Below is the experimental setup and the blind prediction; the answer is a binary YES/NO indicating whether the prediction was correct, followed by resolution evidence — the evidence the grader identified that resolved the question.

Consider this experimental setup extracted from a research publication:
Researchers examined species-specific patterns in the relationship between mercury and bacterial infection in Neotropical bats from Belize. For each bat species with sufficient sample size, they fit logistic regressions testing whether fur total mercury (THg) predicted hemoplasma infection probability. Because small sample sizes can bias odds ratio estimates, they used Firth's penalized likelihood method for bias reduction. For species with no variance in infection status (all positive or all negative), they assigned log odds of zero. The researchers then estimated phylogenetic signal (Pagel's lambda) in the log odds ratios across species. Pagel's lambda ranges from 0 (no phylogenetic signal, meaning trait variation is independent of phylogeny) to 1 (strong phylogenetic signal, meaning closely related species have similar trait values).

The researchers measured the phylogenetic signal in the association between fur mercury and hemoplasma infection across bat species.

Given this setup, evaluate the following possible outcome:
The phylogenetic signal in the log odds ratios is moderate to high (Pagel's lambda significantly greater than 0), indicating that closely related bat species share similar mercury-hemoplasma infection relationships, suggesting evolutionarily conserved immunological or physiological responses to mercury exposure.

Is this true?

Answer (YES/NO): NO